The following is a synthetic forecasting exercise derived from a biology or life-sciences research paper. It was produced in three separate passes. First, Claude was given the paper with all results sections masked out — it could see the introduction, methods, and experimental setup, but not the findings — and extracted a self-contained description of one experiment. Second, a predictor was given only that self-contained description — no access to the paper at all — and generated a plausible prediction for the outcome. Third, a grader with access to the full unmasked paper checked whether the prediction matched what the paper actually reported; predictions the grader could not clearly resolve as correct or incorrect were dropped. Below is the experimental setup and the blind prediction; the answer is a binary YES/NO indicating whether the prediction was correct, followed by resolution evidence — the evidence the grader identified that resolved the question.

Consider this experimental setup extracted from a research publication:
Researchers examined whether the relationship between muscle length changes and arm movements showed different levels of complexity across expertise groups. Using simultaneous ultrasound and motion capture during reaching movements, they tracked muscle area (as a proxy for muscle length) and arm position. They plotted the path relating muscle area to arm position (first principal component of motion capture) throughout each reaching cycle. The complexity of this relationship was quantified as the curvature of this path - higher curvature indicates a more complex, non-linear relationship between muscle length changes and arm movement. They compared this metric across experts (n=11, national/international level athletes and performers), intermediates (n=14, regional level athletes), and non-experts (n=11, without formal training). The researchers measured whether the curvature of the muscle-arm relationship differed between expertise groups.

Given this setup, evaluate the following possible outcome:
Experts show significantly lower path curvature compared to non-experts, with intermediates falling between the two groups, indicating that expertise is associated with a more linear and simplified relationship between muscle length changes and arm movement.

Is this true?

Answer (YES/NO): NO